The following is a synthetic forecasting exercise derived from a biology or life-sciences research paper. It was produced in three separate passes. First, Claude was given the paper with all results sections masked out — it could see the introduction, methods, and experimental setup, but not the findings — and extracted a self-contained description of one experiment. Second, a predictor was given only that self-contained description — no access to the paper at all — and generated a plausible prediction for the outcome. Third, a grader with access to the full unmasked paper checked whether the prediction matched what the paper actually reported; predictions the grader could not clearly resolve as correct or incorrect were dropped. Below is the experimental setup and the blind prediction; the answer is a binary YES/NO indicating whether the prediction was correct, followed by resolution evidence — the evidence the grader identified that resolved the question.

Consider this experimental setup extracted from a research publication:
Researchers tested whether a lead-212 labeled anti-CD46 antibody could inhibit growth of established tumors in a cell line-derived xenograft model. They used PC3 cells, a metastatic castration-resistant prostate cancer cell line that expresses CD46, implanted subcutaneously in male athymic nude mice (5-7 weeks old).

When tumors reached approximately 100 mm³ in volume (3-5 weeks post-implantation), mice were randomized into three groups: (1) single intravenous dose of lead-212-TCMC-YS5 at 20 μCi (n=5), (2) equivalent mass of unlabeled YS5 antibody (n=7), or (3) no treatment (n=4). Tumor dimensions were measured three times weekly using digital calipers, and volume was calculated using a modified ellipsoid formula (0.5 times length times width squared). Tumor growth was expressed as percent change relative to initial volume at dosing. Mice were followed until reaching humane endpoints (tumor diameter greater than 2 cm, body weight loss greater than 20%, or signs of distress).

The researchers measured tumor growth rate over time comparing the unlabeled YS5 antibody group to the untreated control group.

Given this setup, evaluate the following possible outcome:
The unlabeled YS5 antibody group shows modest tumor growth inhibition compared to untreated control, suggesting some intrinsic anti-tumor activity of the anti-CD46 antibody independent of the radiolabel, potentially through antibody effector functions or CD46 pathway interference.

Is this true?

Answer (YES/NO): NO